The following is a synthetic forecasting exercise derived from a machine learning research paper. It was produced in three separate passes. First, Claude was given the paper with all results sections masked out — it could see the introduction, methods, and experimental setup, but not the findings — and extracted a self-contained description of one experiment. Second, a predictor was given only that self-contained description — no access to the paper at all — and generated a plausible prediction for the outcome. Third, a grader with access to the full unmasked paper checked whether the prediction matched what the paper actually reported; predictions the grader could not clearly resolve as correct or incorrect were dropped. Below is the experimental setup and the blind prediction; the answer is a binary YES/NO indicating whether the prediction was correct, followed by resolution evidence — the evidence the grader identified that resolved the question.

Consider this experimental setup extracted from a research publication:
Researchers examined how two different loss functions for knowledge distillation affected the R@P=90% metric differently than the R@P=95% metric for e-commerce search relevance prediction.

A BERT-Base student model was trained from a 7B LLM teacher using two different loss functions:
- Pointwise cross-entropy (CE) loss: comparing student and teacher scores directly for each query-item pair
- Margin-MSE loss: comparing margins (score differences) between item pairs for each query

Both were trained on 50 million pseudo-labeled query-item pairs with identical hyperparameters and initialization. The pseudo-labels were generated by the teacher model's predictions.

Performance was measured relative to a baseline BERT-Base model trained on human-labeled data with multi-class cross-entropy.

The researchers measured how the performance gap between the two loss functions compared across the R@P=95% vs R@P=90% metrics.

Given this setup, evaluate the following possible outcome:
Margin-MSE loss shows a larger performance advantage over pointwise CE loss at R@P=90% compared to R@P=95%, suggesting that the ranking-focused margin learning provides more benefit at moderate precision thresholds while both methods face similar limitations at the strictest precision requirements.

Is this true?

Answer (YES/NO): NO